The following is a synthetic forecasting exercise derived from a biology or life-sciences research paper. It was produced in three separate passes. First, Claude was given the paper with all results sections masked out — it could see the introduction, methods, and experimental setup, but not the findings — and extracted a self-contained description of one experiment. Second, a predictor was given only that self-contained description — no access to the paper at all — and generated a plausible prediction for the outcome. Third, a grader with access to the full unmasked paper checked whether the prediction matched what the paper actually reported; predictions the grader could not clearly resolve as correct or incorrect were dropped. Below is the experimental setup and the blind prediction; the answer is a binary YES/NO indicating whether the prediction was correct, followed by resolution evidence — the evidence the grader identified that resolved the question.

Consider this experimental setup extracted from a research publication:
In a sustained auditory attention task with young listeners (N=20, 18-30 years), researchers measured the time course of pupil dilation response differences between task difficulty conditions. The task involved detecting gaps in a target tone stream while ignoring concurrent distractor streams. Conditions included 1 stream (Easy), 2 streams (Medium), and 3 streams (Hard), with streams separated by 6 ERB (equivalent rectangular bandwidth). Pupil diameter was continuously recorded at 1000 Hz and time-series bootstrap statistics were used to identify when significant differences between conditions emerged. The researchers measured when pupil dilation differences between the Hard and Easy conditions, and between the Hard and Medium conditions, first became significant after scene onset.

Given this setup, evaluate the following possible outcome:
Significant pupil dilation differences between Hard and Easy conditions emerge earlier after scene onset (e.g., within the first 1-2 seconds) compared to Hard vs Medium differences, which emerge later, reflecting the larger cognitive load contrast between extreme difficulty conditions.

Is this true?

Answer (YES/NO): YES